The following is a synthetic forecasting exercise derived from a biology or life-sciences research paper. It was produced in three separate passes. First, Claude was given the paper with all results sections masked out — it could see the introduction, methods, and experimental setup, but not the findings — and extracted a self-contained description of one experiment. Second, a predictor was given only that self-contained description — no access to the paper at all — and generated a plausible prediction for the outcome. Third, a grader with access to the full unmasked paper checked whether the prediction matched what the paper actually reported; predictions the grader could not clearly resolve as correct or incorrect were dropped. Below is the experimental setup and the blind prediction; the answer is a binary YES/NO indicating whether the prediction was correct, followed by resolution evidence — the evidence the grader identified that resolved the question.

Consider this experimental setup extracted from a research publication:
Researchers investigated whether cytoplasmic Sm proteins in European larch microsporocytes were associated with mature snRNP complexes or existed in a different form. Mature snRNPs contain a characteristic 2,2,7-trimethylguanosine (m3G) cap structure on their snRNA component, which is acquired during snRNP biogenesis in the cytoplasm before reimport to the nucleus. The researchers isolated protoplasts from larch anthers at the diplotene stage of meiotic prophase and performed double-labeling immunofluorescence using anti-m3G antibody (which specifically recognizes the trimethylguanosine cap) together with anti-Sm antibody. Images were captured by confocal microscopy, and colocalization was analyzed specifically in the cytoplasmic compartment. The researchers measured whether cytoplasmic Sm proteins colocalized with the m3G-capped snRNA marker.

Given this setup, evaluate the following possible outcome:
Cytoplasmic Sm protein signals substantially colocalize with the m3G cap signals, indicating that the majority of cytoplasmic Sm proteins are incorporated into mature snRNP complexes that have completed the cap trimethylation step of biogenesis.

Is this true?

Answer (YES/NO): NO